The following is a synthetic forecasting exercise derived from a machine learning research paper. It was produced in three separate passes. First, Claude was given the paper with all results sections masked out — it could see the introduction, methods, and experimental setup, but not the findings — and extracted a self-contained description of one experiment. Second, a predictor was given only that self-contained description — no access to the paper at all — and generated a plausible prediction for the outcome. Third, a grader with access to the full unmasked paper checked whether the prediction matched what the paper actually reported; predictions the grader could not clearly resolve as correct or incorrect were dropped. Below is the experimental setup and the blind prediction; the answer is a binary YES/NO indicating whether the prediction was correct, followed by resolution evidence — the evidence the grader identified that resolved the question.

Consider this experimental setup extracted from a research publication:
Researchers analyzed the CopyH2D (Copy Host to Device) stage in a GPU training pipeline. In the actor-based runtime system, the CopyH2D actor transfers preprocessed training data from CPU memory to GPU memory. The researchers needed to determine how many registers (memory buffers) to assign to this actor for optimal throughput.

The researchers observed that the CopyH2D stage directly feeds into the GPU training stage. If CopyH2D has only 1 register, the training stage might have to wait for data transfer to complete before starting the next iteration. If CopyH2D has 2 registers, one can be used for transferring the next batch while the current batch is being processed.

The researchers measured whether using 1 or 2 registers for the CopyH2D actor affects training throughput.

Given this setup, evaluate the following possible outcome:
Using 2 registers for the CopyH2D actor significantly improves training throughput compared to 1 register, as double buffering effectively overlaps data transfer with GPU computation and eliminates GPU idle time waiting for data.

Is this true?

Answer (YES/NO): YES